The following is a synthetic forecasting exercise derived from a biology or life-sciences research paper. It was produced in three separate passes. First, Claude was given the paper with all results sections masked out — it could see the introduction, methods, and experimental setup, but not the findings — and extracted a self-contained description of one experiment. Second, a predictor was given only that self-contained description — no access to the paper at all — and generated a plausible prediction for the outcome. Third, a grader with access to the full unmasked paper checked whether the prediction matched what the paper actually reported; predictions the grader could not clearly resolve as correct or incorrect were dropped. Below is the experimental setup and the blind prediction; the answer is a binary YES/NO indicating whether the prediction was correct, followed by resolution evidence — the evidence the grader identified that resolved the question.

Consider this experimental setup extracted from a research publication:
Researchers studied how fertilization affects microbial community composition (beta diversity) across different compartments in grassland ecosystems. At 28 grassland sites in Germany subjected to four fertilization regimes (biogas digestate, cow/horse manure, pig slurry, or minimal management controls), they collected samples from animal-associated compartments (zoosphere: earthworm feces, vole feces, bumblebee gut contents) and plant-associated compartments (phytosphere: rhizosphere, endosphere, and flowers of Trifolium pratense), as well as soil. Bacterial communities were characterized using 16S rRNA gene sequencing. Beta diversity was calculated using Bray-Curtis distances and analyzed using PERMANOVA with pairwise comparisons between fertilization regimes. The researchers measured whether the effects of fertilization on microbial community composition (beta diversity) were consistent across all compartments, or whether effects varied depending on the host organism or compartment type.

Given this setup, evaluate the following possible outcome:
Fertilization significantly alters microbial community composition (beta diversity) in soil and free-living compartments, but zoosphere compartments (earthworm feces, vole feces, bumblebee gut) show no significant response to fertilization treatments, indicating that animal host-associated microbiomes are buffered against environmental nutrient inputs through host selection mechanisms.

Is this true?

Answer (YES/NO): NO